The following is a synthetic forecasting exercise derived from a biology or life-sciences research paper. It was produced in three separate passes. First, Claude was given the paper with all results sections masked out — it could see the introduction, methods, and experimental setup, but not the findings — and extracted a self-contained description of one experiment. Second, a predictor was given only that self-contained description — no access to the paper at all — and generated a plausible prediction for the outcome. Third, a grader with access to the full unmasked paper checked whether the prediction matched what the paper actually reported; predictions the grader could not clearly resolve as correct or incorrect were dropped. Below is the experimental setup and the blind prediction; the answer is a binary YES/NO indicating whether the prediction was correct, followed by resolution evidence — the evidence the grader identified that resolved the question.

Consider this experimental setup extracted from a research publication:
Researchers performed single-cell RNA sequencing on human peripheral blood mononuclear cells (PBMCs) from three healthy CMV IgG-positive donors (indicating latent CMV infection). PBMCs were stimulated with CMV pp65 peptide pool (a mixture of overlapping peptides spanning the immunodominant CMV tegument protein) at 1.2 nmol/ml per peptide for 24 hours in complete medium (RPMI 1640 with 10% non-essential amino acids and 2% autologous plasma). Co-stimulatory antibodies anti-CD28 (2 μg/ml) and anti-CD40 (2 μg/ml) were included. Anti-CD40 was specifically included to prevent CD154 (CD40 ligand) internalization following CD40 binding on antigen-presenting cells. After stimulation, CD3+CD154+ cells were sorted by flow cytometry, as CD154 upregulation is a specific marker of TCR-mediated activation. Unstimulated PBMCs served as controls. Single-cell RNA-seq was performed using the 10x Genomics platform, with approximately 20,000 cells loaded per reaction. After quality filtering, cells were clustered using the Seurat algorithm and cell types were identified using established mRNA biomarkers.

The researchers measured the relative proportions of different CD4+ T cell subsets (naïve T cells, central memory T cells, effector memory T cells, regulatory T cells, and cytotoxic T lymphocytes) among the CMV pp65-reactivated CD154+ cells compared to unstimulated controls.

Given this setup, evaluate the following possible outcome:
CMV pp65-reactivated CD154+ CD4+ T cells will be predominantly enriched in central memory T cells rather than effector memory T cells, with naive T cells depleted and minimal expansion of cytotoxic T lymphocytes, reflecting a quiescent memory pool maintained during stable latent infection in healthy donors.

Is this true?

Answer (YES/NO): NO